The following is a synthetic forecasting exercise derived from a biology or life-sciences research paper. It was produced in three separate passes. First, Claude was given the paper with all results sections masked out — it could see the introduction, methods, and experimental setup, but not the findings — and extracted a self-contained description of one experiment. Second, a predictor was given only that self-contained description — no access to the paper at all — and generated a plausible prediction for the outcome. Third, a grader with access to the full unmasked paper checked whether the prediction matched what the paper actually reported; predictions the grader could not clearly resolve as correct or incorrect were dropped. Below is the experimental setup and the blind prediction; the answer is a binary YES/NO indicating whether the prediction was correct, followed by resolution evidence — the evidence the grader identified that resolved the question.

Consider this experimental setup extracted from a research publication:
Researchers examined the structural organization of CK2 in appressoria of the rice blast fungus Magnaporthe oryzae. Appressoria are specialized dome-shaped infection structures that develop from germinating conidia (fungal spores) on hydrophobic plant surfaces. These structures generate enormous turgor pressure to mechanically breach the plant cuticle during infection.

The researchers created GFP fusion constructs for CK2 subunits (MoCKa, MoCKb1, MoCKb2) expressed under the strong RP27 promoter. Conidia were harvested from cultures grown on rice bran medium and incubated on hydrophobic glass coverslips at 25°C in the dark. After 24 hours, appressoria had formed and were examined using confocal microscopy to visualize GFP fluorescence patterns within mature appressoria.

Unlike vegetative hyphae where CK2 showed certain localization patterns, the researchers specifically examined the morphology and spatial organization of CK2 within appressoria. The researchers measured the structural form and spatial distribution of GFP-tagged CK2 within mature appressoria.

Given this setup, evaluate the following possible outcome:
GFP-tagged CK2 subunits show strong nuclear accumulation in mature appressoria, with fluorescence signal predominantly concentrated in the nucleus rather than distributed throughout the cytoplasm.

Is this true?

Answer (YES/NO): NO